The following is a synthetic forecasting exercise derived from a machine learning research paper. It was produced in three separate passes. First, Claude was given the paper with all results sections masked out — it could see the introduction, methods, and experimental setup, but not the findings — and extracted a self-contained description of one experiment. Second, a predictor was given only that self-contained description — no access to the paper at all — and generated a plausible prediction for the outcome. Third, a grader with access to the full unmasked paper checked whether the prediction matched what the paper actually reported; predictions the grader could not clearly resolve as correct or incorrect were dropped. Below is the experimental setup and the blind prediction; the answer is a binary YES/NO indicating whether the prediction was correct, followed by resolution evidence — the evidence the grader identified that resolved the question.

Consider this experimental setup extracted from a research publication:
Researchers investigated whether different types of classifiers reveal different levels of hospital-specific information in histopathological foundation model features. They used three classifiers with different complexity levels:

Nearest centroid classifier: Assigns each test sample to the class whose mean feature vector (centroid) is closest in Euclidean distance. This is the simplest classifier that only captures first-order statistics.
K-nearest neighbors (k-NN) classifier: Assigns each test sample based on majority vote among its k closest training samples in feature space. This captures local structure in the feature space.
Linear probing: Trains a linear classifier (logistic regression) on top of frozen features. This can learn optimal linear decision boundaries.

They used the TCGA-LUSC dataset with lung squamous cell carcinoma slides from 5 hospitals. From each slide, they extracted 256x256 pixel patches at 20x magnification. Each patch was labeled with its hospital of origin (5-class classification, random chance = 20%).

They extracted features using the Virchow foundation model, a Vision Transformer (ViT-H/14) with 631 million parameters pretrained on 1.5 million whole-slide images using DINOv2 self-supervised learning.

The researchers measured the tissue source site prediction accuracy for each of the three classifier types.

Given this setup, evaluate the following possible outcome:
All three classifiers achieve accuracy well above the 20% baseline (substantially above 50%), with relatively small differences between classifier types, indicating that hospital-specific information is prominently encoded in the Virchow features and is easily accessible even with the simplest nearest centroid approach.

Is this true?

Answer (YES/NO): NO